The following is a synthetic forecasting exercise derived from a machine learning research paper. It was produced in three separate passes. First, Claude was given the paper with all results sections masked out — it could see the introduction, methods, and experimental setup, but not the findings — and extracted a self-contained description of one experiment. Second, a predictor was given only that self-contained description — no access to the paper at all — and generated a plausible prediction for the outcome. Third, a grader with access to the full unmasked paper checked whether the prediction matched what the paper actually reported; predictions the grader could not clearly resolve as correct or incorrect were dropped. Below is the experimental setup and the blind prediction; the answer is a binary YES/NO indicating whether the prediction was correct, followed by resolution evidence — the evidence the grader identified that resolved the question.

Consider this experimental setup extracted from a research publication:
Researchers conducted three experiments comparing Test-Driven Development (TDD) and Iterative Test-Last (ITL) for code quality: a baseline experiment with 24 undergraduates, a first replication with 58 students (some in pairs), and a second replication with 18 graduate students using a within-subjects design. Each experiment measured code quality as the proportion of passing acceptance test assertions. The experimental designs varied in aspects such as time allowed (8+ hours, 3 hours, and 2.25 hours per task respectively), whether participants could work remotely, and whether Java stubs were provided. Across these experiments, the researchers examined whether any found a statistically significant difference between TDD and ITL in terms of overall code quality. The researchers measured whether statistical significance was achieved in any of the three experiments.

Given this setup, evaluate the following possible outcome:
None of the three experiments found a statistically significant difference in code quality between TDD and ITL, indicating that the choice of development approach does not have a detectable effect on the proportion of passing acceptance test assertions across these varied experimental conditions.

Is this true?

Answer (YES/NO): YES